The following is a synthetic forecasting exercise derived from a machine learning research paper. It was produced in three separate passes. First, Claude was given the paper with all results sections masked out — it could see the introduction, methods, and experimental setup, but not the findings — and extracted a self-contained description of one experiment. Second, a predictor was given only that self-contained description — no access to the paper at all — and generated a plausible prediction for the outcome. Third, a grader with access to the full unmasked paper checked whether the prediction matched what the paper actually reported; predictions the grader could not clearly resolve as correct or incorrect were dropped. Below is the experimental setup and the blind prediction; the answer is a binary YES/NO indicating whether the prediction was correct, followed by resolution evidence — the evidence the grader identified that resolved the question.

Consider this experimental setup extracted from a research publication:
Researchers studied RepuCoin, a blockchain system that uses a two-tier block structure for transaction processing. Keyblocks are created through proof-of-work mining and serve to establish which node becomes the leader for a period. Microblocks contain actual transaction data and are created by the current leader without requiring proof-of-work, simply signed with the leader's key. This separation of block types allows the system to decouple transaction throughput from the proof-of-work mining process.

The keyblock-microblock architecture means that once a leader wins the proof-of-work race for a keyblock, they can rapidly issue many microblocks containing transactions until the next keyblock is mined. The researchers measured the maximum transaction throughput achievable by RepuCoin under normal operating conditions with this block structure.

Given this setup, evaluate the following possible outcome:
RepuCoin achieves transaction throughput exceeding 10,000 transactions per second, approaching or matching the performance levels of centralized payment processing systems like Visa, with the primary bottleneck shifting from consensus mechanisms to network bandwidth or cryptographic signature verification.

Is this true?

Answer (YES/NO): NO